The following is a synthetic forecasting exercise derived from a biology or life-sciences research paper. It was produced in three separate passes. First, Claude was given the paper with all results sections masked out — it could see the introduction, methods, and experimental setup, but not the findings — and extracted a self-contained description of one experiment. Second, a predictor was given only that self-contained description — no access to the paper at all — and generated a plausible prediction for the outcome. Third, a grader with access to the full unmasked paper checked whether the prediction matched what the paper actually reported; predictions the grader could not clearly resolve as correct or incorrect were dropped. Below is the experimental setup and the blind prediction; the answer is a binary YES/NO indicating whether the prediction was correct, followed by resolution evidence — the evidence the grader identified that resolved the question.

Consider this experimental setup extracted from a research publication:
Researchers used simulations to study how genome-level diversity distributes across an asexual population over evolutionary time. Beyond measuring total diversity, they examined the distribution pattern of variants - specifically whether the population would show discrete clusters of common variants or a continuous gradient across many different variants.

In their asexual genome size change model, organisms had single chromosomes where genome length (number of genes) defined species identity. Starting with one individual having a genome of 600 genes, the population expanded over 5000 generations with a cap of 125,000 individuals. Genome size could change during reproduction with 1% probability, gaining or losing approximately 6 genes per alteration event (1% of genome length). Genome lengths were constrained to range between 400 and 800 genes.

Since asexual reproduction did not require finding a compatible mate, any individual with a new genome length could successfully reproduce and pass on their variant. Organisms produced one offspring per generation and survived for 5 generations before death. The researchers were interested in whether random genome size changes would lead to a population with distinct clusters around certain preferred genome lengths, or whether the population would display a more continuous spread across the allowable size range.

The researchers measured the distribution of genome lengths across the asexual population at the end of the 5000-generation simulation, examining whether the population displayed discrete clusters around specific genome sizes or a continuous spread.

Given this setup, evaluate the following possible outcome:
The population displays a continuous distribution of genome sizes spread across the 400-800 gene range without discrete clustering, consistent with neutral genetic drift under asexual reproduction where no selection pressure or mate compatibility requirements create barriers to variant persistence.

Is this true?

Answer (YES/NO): NO